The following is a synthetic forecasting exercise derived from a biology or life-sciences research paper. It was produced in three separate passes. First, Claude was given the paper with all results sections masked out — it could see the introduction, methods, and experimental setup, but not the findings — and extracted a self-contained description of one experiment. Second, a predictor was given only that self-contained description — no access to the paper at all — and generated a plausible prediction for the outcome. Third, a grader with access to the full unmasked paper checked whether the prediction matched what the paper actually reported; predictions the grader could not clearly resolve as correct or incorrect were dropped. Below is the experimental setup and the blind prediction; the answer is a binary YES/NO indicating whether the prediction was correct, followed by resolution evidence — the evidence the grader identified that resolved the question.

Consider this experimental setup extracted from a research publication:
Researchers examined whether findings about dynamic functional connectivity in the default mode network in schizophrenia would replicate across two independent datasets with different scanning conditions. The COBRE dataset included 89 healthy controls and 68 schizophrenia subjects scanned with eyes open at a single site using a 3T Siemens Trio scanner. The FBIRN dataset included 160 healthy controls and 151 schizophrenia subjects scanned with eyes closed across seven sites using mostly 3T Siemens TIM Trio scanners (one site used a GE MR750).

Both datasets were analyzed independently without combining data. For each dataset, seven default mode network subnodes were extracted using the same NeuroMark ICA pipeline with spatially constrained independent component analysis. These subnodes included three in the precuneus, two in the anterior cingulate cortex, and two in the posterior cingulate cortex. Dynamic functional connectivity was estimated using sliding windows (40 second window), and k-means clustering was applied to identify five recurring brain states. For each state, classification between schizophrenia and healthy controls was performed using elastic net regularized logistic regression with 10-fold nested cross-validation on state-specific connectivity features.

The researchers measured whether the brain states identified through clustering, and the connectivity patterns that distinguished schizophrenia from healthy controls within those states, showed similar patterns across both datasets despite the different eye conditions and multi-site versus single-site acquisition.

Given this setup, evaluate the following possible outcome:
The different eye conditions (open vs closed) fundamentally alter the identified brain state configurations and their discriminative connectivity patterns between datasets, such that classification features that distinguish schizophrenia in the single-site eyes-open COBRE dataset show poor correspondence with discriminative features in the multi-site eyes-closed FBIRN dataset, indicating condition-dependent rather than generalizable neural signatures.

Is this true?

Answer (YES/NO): NO